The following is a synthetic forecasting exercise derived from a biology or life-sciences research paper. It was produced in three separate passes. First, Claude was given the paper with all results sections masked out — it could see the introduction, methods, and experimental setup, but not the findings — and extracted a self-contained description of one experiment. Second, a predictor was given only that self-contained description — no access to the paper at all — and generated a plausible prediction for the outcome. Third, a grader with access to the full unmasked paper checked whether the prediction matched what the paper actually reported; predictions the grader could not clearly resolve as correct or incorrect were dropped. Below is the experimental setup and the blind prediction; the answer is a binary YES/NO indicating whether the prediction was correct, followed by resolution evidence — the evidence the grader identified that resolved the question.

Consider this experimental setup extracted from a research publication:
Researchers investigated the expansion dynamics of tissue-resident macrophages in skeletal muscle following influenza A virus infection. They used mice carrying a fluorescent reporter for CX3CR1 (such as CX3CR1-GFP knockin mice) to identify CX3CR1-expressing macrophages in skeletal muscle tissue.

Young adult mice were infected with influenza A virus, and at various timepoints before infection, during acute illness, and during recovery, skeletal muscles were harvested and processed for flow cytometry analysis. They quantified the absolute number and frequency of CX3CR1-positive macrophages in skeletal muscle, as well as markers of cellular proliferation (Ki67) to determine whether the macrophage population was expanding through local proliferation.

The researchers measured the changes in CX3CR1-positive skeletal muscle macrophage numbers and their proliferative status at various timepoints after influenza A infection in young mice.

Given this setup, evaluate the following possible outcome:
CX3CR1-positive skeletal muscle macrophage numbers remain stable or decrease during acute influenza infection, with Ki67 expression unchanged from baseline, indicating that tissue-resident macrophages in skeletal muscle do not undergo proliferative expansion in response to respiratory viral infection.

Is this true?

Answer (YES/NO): NO